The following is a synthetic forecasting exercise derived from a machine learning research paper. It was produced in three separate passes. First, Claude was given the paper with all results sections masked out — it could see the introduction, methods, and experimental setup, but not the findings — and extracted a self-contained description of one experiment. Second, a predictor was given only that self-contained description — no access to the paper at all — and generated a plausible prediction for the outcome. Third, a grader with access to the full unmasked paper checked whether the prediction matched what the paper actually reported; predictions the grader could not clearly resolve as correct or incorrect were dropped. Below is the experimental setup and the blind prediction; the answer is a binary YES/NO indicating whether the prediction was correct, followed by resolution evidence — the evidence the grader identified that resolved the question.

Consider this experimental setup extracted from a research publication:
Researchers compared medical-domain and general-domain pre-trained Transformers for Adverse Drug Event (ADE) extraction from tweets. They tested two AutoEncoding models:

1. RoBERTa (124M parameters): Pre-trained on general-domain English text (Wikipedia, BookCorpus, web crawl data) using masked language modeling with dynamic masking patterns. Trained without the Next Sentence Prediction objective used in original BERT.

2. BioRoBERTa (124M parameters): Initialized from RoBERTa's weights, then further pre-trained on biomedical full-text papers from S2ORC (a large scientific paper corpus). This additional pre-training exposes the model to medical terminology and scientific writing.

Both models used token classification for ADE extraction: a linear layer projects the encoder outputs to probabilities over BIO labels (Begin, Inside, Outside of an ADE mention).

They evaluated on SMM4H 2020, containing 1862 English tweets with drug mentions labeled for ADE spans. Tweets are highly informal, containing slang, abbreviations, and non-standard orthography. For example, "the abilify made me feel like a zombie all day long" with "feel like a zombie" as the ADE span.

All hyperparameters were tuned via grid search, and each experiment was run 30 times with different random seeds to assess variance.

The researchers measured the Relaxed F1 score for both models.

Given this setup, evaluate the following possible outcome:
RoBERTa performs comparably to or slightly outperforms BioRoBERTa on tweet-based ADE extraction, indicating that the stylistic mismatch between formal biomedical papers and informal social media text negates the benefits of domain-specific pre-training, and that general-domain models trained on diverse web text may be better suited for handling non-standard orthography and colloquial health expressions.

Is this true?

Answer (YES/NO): YES